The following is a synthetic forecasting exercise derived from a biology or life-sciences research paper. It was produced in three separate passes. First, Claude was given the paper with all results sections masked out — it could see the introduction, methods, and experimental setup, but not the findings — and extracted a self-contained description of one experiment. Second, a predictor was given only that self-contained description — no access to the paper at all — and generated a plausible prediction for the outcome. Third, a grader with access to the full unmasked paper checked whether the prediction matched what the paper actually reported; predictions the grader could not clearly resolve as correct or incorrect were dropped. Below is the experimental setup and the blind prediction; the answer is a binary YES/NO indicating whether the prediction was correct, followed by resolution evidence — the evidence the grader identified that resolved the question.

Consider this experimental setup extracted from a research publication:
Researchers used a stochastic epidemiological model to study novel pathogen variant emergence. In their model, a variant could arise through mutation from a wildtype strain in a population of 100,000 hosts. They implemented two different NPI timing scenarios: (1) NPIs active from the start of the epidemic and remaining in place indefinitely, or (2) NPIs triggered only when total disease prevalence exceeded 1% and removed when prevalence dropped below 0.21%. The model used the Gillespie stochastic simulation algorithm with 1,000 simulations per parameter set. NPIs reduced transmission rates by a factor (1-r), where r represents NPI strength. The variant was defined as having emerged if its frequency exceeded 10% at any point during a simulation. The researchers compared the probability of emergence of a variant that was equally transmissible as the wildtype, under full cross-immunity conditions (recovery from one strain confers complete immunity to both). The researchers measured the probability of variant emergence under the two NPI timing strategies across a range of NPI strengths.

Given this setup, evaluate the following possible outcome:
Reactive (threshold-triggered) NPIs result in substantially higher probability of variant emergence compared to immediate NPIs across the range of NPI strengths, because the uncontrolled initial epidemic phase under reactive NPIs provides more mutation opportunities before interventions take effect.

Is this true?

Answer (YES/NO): NO